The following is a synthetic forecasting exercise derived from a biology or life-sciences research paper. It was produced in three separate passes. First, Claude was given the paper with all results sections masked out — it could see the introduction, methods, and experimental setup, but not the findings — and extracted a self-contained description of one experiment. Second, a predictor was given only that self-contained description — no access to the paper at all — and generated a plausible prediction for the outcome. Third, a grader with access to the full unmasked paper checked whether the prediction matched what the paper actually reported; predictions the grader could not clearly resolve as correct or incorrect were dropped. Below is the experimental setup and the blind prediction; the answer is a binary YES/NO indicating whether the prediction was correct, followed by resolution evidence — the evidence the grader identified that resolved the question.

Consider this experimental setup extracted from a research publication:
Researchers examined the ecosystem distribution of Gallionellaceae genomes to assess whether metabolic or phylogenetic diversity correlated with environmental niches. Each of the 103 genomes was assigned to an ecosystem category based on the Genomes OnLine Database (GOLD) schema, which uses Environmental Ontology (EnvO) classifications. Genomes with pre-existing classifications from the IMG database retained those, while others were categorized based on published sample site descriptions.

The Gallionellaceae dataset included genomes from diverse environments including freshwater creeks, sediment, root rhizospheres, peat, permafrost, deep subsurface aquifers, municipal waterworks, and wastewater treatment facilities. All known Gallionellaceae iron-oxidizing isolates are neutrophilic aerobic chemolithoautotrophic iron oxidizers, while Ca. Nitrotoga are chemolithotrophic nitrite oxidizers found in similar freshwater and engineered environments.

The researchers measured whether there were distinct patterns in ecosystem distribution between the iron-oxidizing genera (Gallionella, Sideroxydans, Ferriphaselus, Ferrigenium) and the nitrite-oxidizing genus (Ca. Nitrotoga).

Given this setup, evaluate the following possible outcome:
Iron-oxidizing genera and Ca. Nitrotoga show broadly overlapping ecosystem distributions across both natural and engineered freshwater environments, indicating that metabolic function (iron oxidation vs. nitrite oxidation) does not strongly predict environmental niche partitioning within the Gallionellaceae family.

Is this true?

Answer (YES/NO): YES